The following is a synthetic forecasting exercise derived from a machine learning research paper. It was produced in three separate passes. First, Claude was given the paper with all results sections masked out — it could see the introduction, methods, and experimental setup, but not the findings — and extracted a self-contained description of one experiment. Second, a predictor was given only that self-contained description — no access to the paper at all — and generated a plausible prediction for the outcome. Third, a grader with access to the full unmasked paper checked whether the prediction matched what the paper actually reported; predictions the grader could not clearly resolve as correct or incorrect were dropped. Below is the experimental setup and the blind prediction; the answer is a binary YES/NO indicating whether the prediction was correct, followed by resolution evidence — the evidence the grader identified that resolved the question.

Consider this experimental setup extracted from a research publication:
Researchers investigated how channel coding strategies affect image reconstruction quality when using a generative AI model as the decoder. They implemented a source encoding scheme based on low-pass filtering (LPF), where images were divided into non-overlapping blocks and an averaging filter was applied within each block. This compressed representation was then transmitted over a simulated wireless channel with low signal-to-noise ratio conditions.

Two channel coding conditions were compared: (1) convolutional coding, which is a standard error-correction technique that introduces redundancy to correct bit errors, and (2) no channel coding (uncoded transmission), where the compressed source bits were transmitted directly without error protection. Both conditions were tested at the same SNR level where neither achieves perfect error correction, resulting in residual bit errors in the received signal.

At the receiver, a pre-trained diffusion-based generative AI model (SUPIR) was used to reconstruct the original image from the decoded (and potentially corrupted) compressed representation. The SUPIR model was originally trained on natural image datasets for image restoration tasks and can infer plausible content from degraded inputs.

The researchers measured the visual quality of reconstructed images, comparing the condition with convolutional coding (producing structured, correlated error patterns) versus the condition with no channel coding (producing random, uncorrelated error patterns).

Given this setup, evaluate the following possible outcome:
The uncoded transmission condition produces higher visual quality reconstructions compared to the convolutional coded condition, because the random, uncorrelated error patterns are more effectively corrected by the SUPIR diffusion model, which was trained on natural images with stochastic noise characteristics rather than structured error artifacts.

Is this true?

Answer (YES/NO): YES